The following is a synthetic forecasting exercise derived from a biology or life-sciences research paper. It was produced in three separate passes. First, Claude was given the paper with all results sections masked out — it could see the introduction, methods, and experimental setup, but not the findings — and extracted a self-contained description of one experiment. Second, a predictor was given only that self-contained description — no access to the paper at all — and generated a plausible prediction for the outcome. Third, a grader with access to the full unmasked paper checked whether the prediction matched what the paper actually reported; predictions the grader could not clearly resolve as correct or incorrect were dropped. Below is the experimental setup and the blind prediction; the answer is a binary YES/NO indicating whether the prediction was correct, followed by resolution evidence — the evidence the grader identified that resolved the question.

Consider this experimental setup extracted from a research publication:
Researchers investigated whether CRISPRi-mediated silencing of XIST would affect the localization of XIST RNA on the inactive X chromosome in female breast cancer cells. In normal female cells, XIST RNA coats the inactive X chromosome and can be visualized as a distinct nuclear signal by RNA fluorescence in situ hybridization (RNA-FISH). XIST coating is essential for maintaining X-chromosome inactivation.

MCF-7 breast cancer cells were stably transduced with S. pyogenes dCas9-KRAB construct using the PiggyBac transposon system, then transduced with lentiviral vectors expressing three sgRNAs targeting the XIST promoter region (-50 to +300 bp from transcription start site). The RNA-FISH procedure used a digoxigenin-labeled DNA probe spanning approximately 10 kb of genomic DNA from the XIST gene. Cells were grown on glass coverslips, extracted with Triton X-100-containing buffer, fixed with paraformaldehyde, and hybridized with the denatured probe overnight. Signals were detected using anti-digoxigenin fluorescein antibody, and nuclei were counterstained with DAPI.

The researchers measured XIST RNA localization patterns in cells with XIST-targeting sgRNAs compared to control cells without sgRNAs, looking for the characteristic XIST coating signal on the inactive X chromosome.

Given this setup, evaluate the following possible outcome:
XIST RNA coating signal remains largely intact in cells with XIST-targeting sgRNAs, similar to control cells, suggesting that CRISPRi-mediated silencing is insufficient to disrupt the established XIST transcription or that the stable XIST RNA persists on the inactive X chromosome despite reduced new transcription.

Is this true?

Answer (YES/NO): NO